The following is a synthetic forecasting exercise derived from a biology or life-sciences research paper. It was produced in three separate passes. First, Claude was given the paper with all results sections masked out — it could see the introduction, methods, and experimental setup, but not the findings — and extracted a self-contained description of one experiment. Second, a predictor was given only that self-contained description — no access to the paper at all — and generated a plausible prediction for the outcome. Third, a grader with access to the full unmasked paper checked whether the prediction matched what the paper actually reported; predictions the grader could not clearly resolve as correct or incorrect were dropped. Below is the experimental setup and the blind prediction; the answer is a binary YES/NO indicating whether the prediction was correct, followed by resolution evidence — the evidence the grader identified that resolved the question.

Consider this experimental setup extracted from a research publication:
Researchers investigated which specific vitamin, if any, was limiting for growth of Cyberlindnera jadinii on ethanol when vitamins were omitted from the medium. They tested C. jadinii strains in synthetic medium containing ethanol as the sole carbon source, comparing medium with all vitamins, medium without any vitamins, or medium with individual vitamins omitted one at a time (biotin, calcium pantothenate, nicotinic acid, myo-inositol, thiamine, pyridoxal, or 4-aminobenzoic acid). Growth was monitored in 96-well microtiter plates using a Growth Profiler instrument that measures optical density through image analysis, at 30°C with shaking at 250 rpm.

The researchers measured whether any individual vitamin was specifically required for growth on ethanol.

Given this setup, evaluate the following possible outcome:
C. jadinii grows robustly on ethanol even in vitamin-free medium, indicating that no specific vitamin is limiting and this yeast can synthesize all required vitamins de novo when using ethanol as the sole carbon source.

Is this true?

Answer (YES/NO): NO